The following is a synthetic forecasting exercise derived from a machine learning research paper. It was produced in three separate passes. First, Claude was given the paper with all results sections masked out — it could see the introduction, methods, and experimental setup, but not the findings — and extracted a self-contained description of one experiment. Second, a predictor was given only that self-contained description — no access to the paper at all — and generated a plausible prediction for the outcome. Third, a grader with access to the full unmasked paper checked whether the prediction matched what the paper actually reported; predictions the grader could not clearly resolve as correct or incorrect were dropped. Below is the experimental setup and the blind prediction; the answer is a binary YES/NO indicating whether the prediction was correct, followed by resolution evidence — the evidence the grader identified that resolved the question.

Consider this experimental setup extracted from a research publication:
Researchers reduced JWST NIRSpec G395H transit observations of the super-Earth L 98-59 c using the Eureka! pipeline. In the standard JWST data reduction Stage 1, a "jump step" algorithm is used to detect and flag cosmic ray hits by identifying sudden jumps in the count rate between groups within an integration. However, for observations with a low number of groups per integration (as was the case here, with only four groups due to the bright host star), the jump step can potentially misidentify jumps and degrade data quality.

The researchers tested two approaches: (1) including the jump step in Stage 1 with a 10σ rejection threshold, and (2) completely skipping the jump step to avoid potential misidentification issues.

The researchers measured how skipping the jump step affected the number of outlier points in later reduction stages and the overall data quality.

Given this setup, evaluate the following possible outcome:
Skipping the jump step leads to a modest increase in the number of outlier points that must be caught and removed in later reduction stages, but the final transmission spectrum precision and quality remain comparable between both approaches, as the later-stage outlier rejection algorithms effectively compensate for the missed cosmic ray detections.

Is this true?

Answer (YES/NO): NO